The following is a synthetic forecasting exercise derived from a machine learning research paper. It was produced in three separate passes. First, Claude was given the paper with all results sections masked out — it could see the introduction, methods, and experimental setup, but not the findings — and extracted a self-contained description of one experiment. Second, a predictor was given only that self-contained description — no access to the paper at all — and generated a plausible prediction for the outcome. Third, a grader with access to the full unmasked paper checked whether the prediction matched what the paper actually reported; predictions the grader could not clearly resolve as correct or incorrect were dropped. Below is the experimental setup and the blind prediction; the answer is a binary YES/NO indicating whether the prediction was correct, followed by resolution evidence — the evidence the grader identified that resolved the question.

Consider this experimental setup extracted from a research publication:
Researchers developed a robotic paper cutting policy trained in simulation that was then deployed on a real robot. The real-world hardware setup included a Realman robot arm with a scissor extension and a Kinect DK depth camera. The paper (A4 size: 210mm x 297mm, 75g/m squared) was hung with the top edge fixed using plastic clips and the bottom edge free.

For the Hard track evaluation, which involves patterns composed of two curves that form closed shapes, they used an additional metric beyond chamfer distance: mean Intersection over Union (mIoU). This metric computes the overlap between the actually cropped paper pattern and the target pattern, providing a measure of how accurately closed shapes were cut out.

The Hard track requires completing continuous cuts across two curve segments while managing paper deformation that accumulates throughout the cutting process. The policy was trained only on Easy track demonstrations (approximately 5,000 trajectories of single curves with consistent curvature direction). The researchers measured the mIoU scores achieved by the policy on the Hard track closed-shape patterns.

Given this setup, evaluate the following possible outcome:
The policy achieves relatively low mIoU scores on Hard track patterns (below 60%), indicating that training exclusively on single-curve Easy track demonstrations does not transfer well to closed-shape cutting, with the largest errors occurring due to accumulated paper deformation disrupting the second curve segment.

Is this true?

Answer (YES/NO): NO